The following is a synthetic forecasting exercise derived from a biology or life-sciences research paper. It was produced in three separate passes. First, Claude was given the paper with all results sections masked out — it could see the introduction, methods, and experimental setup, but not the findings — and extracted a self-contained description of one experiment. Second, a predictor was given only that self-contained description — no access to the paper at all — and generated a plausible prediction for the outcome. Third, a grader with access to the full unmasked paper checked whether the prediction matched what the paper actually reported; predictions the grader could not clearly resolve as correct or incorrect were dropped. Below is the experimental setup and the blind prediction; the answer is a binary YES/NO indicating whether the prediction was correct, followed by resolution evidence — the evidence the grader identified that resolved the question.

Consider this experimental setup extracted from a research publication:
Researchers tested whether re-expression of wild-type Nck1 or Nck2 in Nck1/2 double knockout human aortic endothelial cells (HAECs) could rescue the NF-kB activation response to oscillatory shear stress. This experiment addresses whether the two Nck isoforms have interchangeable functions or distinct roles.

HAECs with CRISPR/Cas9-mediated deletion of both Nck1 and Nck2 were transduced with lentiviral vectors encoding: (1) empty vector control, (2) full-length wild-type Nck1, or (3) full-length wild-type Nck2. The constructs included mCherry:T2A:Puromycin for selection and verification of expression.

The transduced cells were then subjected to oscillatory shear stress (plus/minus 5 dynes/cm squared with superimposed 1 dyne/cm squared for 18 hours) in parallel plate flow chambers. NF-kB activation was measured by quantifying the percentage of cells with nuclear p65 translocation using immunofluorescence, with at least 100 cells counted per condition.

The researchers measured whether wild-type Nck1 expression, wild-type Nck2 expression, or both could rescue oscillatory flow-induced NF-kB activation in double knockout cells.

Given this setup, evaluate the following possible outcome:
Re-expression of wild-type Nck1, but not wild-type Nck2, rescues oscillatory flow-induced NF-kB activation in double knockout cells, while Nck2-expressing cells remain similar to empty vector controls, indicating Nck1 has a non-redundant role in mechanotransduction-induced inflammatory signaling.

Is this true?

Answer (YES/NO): YES